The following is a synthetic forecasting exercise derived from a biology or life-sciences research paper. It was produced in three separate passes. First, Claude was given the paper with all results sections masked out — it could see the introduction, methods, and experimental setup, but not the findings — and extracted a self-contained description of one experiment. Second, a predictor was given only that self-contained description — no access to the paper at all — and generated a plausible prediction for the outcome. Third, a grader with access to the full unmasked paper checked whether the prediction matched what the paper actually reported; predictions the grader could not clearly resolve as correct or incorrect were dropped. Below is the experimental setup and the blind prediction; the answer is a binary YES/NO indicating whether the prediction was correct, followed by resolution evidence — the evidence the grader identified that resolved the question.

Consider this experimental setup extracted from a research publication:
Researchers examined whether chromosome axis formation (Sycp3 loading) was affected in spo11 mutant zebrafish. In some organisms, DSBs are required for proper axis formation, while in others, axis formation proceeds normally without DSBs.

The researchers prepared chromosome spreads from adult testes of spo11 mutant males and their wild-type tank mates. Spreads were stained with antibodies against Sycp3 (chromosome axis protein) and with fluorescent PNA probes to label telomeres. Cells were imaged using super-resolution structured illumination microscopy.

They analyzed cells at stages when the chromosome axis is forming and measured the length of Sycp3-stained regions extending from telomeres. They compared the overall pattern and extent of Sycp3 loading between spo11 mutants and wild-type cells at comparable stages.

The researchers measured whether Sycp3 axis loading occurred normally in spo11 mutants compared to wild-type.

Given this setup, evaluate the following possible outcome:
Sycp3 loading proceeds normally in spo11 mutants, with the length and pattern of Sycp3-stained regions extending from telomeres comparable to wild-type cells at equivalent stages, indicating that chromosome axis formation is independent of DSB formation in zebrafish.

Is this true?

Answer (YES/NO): YES